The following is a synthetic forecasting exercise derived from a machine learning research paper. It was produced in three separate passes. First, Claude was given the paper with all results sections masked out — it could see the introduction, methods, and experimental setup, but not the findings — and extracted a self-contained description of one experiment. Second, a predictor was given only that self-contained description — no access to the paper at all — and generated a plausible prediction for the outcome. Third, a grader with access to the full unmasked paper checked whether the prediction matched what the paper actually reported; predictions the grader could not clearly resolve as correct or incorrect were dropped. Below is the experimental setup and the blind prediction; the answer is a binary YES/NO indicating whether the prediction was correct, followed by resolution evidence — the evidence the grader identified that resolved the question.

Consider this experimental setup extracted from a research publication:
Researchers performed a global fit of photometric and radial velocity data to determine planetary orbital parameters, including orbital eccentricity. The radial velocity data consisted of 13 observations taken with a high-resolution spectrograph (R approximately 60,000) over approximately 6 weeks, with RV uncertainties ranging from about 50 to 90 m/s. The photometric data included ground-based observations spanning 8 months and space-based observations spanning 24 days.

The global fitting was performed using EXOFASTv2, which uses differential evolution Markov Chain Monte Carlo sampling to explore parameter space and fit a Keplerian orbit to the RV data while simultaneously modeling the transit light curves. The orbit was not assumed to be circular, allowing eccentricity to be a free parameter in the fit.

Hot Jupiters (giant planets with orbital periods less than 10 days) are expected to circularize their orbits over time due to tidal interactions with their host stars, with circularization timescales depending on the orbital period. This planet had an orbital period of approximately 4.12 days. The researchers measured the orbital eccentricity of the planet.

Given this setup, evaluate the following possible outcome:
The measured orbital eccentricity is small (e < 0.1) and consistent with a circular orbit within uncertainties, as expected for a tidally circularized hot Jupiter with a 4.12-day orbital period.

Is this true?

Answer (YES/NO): NO